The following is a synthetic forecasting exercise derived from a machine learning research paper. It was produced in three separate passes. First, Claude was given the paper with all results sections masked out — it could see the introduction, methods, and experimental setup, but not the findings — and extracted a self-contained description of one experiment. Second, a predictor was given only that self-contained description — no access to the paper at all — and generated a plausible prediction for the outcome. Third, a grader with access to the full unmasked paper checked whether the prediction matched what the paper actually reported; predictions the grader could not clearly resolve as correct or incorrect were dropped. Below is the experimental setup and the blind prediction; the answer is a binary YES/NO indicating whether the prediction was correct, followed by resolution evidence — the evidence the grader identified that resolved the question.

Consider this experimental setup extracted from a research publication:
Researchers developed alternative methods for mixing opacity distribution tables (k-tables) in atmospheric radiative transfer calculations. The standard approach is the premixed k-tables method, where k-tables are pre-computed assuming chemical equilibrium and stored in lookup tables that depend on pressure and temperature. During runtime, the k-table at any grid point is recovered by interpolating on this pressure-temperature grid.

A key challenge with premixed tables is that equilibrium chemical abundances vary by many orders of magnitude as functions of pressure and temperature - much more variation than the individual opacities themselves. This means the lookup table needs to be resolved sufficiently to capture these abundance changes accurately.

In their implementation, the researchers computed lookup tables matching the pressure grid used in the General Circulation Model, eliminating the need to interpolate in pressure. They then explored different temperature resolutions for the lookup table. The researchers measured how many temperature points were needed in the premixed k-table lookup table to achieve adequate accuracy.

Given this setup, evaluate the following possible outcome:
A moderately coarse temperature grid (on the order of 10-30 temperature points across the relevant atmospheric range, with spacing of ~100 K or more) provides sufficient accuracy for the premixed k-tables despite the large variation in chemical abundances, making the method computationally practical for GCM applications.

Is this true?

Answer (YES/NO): NO